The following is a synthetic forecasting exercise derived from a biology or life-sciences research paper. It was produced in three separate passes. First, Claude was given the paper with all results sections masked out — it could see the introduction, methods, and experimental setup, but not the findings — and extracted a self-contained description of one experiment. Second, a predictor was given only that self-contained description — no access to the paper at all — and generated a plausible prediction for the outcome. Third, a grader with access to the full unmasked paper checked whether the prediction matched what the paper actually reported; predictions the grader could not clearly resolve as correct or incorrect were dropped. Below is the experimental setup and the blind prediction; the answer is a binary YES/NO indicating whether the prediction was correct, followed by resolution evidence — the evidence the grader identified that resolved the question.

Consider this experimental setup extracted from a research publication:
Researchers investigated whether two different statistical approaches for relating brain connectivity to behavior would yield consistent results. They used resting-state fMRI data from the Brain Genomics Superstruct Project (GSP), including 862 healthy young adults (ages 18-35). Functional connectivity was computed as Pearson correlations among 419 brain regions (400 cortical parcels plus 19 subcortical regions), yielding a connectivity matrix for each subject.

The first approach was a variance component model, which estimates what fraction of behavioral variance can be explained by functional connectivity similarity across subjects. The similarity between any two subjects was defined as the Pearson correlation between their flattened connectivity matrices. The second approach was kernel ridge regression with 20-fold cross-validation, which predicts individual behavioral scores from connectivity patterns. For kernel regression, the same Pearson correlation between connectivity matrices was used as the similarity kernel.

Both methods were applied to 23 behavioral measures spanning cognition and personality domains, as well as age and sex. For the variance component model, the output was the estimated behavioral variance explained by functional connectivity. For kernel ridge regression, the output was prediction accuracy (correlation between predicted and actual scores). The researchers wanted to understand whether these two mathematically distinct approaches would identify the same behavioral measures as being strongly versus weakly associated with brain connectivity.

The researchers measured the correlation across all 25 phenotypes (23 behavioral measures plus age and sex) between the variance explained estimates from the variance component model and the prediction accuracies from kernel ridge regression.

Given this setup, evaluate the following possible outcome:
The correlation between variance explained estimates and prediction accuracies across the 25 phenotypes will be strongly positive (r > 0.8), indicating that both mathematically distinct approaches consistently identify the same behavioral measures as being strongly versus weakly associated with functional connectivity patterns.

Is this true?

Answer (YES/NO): NO